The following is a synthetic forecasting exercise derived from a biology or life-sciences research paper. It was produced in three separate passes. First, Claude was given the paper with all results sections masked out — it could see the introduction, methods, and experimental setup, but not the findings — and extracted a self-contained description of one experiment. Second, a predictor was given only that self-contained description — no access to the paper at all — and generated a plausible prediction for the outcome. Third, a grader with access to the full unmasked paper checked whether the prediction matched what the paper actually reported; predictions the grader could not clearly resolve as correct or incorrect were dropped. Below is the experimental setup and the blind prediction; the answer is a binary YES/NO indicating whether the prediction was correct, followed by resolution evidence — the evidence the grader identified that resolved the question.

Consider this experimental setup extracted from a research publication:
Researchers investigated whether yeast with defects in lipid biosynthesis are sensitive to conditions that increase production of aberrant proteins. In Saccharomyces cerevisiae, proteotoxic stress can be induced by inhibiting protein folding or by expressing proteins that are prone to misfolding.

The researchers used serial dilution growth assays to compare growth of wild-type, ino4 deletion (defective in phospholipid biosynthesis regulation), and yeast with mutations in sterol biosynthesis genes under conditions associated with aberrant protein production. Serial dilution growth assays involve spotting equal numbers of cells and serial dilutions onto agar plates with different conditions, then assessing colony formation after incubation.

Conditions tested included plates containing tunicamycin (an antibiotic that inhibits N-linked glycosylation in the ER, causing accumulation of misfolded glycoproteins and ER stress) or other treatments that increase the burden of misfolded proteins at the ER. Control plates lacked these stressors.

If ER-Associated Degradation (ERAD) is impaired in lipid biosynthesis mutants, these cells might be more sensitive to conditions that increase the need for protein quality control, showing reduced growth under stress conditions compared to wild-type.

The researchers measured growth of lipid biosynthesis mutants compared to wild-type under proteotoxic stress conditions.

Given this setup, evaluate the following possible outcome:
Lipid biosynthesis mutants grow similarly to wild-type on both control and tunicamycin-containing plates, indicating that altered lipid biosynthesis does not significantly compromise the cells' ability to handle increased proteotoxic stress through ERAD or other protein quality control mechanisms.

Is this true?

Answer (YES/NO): NO